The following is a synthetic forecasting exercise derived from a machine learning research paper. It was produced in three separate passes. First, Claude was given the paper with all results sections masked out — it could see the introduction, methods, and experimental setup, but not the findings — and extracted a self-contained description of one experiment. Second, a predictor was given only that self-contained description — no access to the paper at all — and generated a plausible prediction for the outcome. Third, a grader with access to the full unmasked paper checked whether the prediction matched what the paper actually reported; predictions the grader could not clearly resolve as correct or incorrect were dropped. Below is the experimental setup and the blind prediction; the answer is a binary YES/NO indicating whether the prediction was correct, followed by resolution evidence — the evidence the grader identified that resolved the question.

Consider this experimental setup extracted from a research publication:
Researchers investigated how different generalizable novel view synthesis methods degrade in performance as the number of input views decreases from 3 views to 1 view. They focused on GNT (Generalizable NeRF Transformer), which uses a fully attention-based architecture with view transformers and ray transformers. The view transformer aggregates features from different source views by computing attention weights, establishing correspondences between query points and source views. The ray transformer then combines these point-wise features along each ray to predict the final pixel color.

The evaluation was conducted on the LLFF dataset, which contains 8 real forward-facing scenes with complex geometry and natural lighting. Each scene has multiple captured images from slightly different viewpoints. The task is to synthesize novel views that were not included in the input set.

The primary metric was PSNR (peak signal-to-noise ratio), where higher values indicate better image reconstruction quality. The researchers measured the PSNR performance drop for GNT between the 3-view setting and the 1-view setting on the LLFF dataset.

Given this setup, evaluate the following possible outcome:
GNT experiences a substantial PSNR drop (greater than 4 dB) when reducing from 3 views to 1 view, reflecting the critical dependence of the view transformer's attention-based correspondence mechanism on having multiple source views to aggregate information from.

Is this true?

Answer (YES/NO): YES